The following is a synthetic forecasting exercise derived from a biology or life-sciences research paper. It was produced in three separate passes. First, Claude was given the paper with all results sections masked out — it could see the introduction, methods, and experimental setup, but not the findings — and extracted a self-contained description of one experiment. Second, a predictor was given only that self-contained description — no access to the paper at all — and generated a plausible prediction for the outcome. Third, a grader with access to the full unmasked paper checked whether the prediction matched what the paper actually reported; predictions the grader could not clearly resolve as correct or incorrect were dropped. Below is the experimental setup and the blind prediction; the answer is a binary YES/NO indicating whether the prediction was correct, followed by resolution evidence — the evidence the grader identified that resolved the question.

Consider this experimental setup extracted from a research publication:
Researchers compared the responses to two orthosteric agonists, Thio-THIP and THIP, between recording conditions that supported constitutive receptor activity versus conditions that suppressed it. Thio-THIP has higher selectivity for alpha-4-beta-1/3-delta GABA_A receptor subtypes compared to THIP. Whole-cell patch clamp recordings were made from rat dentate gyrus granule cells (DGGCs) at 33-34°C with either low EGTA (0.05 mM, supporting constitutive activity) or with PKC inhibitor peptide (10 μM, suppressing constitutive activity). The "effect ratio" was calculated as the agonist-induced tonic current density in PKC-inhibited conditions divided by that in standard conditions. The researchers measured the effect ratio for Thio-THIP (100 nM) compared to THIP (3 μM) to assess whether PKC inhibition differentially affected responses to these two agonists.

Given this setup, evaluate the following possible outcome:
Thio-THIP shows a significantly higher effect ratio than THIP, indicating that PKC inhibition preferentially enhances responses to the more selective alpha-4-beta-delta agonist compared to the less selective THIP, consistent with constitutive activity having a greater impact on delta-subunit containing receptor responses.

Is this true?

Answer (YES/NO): YES